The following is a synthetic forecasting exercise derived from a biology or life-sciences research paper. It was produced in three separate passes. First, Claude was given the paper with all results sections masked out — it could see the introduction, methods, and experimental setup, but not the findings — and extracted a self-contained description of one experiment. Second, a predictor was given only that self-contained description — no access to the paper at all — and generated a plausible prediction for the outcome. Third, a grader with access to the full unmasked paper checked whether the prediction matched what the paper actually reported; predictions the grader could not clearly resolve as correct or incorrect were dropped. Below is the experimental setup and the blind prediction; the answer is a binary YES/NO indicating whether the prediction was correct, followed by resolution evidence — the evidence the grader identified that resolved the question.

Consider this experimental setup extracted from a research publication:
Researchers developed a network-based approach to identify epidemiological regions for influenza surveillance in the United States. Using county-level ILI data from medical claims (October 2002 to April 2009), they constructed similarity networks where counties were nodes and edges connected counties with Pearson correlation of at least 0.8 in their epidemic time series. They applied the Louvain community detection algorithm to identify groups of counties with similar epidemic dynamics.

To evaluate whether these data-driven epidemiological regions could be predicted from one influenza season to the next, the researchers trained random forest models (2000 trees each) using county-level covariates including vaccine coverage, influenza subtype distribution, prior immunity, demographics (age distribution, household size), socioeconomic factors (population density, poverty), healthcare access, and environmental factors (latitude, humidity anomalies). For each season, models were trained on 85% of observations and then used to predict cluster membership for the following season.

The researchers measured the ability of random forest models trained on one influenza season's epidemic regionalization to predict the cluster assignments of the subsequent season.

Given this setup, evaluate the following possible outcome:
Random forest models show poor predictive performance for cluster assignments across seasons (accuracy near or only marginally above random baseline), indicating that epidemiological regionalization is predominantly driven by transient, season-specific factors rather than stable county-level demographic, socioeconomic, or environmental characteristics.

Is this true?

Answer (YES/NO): NO